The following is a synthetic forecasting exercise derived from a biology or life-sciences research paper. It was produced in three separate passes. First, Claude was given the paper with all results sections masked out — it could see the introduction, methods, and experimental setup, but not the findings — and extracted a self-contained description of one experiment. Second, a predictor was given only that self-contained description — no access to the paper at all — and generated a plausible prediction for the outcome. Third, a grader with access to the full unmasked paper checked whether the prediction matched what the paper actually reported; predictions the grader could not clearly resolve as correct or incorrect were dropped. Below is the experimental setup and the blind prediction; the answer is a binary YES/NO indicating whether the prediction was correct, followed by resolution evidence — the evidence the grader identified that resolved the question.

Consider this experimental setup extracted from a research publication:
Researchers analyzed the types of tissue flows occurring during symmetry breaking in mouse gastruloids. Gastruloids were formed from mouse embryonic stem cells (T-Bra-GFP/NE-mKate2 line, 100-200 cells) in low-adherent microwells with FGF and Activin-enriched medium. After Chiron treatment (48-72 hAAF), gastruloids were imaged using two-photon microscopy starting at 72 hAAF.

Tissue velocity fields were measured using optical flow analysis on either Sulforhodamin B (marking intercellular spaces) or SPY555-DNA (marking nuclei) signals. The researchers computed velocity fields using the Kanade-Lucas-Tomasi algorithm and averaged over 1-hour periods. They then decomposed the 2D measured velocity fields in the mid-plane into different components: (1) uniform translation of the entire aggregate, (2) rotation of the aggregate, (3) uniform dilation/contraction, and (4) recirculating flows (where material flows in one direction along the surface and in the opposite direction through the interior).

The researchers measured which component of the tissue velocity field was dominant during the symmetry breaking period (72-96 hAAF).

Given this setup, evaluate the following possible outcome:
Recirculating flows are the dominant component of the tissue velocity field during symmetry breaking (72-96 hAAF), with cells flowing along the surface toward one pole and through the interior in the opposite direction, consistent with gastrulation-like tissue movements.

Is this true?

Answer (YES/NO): YES